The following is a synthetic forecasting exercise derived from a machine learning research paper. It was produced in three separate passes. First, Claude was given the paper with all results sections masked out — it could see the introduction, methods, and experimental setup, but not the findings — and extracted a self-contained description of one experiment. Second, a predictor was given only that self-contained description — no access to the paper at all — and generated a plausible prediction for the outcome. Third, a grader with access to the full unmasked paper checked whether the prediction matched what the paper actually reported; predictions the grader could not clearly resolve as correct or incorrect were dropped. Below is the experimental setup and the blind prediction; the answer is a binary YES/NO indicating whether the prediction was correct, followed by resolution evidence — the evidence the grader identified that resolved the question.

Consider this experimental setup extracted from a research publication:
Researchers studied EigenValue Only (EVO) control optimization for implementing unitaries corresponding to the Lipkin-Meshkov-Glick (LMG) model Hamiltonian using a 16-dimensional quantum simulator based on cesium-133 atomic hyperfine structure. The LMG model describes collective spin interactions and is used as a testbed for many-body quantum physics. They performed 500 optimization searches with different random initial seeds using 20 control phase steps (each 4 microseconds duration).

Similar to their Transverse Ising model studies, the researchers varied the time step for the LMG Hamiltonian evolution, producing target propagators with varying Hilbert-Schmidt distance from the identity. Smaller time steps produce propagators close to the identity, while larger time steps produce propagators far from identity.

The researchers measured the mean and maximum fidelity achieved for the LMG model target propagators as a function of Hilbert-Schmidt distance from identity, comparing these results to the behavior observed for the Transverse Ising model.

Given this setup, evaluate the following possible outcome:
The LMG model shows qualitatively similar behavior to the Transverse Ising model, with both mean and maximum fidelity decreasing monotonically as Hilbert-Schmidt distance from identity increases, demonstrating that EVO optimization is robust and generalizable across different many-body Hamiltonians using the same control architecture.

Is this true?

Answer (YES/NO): NO